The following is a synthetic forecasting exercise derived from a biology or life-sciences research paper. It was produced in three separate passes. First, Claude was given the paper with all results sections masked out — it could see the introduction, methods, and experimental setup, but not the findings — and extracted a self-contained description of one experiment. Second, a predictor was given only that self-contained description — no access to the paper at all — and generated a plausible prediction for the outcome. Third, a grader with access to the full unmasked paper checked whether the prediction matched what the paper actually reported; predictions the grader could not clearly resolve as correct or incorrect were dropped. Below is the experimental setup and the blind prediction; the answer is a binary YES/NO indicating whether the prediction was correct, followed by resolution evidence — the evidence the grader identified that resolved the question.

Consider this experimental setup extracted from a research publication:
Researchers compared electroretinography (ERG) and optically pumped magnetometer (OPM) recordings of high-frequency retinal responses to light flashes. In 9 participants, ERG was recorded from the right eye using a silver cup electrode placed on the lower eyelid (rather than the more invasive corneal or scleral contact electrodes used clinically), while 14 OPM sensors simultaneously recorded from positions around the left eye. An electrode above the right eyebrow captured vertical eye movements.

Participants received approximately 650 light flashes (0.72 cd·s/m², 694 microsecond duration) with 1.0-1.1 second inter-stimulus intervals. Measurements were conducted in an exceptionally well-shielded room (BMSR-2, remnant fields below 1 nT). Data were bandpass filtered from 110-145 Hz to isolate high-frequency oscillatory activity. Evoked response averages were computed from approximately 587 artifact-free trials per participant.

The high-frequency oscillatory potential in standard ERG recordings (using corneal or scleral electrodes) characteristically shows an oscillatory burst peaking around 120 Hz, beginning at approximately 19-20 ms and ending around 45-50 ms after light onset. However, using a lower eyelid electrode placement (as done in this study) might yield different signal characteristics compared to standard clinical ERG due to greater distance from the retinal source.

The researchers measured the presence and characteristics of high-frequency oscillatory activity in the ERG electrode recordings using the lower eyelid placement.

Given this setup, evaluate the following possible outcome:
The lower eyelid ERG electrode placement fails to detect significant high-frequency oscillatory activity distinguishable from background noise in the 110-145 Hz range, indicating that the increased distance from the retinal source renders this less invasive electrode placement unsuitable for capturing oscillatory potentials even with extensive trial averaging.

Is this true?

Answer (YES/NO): NO